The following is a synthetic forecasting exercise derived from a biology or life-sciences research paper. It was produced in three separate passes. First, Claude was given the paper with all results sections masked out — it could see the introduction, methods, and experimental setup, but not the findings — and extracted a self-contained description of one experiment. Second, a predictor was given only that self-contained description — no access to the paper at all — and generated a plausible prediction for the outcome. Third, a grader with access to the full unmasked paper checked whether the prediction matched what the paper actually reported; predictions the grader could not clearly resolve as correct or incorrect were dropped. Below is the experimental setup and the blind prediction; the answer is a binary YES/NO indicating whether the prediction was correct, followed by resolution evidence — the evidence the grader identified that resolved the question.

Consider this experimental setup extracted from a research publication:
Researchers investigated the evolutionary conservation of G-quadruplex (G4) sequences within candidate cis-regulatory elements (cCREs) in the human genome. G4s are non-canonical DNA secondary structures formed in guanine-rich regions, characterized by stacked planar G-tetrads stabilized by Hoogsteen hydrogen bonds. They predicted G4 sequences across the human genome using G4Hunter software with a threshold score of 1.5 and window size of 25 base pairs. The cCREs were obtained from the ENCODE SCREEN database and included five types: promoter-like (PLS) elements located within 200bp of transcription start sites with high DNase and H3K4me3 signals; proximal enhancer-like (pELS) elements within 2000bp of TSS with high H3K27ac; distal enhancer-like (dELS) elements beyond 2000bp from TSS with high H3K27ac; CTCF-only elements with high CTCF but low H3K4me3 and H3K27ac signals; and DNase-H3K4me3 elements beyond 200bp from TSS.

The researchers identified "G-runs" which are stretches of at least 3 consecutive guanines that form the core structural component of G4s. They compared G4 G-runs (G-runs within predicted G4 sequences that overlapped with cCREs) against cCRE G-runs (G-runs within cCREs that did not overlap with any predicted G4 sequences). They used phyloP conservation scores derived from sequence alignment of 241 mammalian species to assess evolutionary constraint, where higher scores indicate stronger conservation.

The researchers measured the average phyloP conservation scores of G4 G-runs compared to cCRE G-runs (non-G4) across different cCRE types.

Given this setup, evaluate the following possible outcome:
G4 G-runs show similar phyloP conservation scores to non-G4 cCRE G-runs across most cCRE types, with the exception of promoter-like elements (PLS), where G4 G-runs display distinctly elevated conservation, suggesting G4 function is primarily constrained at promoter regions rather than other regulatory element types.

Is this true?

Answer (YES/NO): NO